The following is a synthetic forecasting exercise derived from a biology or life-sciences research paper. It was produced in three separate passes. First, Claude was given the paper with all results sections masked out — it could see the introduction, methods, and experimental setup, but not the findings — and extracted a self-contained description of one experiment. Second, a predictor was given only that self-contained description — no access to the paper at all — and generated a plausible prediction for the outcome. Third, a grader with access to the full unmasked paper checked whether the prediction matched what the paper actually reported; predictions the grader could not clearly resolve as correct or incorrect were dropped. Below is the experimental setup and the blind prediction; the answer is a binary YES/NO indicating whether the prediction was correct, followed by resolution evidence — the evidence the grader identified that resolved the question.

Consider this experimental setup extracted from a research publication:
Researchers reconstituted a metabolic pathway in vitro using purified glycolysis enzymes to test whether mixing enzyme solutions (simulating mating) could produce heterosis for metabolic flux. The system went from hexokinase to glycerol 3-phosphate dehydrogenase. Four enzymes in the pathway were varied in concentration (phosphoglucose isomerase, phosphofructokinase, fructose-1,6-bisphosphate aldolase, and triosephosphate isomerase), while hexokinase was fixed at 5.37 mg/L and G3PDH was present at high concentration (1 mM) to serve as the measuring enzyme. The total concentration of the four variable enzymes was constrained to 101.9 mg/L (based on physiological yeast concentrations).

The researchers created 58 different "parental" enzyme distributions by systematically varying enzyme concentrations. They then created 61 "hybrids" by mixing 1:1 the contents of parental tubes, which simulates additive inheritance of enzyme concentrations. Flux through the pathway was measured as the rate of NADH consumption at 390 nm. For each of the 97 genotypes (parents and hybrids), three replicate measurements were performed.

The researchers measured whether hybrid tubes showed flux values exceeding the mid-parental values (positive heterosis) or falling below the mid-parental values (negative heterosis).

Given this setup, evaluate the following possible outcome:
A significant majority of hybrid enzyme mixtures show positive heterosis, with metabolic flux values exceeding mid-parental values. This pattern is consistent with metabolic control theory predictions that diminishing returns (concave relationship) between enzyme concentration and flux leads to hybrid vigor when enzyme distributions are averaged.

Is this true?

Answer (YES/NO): NO